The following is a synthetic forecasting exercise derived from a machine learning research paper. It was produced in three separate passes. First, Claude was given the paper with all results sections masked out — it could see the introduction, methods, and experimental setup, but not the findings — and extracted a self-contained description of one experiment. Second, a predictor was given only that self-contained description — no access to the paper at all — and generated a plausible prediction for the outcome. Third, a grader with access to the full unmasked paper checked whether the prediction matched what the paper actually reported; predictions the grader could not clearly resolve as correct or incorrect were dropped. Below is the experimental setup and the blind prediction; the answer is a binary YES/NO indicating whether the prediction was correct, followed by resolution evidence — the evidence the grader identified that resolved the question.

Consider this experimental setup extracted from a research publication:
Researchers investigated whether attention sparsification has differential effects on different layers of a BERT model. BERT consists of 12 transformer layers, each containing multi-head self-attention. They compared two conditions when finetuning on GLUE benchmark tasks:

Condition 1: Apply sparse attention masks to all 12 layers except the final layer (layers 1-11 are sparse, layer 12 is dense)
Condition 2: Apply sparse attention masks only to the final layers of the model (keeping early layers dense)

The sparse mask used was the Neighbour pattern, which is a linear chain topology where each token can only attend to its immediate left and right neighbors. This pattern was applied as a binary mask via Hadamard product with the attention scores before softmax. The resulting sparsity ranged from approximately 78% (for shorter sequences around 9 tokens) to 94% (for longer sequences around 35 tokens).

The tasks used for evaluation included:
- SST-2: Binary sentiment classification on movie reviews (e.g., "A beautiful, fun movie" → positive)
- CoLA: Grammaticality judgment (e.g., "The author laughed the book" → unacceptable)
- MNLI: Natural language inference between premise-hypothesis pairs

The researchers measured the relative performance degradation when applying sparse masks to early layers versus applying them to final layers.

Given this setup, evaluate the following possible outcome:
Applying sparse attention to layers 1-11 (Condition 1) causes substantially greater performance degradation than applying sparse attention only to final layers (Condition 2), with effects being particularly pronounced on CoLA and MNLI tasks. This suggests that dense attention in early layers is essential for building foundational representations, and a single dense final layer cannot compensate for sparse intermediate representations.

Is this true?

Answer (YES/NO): YES